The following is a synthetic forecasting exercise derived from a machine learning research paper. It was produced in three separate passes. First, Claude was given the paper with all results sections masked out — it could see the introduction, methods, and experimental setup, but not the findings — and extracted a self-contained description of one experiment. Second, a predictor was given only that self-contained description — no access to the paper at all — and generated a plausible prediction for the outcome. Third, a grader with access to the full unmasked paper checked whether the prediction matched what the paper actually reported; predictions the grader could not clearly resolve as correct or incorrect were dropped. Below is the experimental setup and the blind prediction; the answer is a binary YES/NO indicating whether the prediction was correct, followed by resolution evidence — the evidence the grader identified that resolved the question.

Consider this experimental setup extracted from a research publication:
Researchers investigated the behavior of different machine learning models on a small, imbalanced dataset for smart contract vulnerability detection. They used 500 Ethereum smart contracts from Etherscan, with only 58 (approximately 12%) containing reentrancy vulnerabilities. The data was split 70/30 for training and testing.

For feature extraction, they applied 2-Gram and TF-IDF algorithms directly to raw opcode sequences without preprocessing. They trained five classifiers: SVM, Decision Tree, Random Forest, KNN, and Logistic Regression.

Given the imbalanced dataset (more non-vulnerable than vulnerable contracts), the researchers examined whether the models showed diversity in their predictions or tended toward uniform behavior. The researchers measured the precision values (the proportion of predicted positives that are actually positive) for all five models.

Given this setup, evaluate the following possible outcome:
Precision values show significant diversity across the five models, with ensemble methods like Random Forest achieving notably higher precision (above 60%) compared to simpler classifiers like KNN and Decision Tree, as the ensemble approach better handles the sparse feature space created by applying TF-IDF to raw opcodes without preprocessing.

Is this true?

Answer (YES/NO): NO